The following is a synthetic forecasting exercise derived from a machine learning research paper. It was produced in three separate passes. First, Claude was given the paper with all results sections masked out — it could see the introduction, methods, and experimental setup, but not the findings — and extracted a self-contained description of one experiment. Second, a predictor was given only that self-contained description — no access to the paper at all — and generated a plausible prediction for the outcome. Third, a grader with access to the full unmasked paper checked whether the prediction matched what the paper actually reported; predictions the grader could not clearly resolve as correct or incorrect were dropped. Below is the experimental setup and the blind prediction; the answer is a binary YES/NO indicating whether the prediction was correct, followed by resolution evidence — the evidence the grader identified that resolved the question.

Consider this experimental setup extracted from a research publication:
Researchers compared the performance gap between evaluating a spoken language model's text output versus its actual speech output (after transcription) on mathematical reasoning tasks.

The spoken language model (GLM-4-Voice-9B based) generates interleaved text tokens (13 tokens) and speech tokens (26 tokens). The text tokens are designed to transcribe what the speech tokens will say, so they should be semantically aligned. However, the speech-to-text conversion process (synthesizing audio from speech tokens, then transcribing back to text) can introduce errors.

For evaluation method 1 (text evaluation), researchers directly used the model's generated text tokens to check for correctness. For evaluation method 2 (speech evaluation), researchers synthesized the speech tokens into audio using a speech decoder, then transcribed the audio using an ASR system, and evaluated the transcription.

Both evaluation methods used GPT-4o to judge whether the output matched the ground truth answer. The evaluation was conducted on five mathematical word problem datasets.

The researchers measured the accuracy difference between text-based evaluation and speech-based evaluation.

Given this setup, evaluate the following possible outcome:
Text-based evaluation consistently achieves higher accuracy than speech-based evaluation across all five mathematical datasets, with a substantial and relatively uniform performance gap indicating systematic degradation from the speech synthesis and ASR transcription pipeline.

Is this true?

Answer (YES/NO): NO